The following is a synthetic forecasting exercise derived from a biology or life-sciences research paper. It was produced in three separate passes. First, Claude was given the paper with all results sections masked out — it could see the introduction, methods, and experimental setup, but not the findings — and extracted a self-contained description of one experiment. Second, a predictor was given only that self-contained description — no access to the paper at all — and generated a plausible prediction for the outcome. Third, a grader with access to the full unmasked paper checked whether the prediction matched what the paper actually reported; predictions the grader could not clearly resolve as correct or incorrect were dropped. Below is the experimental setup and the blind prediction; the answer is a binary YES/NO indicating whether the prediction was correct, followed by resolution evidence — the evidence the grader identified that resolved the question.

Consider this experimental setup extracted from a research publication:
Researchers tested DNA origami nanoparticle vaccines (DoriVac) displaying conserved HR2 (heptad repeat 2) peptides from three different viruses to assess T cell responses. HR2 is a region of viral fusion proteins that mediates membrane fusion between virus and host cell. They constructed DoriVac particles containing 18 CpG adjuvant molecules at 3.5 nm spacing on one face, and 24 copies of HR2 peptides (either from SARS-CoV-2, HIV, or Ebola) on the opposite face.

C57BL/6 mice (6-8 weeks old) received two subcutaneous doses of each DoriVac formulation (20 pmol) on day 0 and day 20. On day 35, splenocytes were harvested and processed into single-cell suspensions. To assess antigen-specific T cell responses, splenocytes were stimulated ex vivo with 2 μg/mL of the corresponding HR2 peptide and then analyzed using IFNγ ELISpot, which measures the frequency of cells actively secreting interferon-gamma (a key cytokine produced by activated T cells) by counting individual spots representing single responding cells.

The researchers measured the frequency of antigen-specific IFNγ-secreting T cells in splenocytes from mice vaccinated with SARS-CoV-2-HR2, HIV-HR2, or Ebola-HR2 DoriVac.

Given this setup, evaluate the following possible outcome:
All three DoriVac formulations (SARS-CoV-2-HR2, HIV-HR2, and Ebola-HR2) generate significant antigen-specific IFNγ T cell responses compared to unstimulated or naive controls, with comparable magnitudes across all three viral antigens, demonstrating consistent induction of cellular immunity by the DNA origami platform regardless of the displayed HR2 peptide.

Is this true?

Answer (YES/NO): NO